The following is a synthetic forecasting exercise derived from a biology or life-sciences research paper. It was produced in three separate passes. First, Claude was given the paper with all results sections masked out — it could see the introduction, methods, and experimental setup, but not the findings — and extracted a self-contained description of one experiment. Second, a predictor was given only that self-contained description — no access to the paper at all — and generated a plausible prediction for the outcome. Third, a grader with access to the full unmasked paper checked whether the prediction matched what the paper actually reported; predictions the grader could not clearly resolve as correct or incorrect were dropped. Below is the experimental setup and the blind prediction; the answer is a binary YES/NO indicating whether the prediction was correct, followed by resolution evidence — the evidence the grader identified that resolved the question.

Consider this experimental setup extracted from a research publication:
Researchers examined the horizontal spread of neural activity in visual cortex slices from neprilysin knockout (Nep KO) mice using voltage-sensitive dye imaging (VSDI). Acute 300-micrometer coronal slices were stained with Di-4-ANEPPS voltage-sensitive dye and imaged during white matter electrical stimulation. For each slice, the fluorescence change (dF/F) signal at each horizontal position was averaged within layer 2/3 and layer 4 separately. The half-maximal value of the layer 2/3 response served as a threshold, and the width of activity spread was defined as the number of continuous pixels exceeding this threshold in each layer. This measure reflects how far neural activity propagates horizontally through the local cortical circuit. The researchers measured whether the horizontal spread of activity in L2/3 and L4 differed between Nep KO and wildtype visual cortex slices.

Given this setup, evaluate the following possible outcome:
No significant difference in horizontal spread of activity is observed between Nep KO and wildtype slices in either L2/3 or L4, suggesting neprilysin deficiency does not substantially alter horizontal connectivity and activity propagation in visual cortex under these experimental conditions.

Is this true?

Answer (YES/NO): YES